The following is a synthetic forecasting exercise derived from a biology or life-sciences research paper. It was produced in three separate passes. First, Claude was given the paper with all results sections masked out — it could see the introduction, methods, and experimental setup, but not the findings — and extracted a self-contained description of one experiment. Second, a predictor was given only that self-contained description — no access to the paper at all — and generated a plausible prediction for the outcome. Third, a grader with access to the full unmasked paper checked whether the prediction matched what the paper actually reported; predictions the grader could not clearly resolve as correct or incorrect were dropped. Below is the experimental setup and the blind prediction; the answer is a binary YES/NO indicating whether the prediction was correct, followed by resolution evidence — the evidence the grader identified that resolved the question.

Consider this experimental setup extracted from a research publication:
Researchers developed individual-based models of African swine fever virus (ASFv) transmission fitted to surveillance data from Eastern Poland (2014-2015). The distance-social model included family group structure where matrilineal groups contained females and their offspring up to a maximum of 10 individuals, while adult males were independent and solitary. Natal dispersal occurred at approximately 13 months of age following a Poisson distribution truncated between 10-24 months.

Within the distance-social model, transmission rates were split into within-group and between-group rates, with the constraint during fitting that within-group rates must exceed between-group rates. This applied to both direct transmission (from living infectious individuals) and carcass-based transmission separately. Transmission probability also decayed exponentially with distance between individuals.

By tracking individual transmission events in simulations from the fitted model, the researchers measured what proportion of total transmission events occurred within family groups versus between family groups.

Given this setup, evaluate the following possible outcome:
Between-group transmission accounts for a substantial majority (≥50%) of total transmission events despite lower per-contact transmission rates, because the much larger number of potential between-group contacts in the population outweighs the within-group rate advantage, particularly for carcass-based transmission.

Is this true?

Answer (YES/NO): NO